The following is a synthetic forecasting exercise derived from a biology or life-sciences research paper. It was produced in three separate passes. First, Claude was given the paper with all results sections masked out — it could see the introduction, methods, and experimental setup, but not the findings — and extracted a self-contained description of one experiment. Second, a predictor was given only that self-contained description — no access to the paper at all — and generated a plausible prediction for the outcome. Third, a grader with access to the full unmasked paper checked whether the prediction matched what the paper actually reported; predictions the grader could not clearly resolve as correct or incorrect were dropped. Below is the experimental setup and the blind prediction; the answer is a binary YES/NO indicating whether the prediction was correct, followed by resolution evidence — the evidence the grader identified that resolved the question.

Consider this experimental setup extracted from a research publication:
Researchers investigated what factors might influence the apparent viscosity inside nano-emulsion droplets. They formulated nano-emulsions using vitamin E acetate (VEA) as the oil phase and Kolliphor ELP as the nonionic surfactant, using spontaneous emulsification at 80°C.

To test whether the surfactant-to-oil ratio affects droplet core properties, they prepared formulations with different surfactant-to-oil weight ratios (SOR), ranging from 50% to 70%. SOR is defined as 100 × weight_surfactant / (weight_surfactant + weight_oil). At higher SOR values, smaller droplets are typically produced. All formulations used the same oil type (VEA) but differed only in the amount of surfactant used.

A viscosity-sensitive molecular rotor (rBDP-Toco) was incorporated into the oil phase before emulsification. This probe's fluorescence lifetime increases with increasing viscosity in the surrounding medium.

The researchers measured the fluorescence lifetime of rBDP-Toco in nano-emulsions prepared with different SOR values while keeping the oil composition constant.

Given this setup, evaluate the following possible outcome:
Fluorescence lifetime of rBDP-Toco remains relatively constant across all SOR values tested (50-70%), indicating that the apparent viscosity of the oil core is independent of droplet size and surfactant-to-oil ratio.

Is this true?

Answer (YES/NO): NO